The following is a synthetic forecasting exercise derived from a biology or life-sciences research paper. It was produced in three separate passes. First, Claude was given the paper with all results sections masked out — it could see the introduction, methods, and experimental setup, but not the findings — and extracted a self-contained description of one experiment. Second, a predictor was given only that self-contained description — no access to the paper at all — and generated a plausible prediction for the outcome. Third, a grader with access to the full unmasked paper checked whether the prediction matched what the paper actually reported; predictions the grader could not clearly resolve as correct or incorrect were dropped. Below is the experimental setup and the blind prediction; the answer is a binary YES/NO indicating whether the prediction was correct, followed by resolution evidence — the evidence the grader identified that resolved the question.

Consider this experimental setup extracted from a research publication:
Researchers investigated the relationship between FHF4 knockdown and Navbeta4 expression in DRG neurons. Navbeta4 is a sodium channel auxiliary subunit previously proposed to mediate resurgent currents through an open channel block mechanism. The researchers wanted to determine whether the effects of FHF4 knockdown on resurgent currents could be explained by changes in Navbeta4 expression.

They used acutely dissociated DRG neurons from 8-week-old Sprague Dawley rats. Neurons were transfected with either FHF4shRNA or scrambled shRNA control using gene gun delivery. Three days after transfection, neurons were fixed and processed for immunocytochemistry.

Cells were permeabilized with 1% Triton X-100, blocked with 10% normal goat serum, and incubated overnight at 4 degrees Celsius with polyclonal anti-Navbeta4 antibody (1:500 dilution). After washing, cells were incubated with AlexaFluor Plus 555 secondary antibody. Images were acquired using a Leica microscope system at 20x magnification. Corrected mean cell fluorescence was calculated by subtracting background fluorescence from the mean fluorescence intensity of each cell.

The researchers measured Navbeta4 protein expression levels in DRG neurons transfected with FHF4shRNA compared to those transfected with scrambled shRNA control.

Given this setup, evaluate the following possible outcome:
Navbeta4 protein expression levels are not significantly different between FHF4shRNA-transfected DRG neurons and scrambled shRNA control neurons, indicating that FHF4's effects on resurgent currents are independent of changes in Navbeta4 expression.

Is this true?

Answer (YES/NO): YES